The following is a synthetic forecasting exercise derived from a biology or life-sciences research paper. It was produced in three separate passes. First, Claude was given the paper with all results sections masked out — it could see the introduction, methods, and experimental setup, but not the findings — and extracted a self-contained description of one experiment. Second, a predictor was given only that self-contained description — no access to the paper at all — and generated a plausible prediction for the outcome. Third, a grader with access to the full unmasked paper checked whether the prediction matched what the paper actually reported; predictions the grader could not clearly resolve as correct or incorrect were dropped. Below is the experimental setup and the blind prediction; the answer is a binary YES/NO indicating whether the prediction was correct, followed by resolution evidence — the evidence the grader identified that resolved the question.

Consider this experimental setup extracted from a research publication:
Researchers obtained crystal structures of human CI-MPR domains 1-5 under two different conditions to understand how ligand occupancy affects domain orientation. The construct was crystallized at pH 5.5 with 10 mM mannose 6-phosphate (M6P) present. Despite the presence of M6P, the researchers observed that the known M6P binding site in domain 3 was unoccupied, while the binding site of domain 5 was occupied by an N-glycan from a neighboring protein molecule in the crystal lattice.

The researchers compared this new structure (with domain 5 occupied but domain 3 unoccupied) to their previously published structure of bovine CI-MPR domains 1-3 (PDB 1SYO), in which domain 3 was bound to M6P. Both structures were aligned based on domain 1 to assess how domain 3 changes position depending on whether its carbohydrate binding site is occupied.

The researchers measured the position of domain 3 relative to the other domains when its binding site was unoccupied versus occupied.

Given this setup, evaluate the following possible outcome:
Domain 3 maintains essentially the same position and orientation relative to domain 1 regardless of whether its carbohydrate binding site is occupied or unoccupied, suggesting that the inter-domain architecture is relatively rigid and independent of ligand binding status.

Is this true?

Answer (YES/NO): NO